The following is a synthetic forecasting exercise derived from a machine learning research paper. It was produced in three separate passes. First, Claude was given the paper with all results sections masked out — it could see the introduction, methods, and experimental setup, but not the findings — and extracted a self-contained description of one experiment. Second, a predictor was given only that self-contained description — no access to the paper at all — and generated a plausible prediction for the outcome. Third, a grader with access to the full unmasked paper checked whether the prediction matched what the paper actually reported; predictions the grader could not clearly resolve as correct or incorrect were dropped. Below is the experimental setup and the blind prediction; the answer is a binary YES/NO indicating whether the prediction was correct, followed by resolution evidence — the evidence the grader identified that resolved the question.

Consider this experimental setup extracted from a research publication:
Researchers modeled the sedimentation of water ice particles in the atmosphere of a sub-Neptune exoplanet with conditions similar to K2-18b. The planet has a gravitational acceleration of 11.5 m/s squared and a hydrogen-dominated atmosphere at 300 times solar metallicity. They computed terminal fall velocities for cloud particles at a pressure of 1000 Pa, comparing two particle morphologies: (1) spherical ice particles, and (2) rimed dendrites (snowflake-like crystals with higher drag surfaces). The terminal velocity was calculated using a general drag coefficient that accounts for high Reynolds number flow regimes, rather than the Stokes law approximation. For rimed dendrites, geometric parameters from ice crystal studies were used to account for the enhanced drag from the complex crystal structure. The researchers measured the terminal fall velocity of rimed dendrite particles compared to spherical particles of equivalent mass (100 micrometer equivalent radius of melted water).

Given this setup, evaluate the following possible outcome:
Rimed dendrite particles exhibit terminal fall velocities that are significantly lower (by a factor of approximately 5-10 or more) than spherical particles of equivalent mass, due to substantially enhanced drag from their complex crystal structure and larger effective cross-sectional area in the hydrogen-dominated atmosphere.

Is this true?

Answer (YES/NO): NO